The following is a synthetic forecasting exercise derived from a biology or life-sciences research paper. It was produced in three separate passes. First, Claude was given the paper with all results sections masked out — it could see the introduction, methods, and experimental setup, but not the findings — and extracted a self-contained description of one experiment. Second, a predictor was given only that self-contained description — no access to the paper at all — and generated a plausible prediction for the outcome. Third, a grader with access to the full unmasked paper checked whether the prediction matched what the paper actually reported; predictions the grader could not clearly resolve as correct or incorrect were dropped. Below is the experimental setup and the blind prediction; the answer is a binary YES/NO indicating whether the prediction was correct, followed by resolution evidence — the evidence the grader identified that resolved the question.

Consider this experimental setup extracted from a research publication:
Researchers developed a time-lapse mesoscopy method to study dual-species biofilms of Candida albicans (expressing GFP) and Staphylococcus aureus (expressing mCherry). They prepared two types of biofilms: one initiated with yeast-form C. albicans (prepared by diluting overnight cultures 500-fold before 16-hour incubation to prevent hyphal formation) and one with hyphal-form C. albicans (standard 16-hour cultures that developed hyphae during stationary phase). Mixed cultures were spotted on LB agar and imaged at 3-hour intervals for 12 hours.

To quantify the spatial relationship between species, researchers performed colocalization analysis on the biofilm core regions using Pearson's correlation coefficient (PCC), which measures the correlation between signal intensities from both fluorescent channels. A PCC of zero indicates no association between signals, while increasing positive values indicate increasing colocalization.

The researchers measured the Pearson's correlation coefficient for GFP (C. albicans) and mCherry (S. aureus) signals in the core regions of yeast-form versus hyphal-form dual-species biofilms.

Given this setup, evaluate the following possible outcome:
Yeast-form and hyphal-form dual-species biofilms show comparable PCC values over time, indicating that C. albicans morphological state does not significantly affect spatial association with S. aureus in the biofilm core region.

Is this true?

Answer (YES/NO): NO